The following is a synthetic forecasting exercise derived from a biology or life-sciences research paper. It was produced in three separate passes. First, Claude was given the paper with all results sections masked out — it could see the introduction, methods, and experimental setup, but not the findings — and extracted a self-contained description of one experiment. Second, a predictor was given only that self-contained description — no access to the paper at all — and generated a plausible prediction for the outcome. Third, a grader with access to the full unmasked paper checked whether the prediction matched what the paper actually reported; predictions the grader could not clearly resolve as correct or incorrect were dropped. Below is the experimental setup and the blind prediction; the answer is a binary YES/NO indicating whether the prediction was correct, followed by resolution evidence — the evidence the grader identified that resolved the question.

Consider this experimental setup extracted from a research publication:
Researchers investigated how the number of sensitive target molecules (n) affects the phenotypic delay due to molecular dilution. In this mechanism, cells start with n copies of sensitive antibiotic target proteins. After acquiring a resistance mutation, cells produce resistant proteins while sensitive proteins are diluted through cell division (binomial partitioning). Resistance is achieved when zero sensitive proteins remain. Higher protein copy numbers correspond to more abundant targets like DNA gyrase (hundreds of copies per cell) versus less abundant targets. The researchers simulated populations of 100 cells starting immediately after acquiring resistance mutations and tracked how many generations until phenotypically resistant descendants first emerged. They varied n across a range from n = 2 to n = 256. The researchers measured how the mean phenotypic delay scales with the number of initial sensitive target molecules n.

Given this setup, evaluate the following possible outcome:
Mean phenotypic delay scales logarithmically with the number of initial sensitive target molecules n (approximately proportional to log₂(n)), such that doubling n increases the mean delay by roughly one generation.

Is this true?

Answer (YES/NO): YES